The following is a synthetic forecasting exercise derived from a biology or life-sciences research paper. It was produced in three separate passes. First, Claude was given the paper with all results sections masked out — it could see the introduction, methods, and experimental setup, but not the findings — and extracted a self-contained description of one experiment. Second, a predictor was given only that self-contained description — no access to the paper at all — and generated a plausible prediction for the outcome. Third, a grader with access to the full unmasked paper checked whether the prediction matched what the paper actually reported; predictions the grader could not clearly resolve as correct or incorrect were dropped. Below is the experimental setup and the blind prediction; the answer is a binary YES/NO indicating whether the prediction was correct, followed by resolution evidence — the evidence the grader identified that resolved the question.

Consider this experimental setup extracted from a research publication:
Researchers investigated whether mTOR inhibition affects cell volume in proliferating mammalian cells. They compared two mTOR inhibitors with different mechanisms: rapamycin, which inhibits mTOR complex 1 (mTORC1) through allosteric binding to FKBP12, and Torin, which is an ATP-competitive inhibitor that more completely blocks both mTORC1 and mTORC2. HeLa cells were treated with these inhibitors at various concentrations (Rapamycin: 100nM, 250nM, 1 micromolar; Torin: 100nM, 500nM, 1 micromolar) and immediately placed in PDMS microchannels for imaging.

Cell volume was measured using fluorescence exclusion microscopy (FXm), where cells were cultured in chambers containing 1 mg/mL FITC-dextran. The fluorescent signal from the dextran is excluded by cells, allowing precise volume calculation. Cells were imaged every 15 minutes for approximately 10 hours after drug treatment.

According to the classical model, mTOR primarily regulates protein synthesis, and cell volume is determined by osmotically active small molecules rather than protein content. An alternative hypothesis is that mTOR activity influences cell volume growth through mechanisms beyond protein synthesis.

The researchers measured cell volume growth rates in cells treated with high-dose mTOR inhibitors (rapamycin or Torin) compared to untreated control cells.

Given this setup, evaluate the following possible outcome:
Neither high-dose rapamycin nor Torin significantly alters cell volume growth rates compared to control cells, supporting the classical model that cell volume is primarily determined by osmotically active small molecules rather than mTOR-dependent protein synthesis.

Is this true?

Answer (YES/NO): NO